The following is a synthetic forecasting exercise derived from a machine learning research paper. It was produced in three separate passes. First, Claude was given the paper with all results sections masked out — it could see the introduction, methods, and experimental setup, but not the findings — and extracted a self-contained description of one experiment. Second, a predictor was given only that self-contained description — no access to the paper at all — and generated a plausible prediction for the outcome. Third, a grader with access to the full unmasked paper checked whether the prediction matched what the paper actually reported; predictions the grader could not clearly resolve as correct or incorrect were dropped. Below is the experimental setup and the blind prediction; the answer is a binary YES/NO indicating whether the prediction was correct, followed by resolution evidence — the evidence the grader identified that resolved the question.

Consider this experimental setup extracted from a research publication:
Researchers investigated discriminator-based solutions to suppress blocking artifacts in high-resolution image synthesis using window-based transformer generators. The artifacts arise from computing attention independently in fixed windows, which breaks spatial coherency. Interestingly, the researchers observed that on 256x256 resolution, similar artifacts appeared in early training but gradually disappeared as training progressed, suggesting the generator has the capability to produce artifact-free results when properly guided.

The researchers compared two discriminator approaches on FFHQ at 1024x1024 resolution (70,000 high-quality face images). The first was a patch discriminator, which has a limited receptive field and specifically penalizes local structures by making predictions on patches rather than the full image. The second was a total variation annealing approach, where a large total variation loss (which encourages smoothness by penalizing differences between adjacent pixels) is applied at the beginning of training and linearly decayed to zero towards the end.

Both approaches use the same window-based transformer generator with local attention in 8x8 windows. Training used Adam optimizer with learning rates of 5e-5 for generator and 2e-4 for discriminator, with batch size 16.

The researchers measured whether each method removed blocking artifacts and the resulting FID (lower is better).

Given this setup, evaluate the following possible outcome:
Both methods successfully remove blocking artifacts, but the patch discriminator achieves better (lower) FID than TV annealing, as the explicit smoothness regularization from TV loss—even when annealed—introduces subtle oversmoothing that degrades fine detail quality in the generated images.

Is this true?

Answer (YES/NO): NO